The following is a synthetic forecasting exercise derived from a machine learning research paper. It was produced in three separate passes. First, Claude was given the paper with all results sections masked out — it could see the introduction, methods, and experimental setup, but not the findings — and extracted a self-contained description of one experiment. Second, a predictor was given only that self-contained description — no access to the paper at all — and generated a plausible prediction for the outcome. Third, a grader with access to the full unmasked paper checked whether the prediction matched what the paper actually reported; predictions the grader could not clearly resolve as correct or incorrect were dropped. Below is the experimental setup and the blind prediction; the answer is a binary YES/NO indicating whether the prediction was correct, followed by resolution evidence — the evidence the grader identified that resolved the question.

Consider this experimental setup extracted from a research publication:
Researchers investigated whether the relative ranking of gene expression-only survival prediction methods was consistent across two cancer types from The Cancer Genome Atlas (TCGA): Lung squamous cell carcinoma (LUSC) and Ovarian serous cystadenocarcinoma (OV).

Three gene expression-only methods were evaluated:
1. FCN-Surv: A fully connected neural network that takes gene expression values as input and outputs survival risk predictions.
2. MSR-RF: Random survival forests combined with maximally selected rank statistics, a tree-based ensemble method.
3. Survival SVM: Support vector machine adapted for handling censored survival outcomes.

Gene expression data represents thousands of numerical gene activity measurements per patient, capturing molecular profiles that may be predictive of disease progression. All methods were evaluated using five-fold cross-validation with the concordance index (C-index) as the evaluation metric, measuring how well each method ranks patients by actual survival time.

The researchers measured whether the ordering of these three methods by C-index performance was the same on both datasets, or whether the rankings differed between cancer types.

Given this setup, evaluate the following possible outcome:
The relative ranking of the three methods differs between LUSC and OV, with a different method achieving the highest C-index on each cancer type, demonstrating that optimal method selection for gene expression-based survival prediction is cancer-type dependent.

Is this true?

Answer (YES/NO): YES